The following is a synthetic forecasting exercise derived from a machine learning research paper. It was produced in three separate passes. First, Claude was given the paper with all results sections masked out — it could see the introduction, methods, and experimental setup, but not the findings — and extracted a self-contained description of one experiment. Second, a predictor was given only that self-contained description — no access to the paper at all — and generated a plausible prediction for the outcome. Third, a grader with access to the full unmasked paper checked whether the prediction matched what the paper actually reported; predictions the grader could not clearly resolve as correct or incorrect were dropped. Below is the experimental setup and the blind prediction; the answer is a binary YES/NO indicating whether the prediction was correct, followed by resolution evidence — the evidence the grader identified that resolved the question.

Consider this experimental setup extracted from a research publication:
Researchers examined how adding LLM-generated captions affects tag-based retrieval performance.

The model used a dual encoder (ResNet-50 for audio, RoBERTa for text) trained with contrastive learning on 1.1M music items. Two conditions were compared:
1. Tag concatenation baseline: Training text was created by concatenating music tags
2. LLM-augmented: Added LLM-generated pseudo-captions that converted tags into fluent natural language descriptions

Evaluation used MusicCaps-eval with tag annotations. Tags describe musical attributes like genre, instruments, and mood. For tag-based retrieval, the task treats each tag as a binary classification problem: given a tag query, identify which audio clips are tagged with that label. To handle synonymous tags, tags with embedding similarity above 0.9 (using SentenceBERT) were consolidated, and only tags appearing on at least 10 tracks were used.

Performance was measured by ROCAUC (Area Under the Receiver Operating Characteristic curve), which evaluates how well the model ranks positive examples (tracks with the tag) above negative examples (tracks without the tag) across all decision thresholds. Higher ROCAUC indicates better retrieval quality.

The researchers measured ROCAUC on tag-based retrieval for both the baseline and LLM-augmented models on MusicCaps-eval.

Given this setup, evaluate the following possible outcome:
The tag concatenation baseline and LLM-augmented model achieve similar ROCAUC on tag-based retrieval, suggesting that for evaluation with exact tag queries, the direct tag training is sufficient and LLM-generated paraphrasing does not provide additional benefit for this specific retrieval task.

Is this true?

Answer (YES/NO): NO